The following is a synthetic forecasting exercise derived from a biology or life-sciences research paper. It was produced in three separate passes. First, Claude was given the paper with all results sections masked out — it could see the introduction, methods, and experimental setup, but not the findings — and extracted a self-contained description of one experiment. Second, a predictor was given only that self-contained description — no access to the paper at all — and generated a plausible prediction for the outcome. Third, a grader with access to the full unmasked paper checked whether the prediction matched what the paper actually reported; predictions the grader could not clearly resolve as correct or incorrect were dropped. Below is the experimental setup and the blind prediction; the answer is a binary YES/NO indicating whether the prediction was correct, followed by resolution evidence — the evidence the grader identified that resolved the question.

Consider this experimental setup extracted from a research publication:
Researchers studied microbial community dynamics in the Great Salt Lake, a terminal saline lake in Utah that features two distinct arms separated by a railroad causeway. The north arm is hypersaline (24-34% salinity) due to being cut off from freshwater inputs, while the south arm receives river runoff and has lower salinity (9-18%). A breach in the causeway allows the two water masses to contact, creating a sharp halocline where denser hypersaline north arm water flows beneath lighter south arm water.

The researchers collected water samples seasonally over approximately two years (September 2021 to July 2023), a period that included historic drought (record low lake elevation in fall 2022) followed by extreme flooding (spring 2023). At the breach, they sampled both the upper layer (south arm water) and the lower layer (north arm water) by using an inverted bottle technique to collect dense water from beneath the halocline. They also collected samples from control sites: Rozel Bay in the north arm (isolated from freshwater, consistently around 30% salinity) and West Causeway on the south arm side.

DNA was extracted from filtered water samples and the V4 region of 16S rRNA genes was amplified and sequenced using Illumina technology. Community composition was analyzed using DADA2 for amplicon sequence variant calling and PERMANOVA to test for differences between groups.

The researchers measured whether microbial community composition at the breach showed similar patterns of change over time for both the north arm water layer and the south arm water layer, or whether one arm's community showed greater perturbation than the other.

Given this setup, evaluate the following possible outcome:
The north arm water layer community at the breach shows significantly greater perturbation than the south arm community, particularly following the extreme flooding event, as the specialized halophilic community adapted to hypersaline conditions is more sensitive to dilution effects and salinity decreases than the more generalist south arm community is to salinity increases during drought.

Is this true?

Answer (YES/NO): NO